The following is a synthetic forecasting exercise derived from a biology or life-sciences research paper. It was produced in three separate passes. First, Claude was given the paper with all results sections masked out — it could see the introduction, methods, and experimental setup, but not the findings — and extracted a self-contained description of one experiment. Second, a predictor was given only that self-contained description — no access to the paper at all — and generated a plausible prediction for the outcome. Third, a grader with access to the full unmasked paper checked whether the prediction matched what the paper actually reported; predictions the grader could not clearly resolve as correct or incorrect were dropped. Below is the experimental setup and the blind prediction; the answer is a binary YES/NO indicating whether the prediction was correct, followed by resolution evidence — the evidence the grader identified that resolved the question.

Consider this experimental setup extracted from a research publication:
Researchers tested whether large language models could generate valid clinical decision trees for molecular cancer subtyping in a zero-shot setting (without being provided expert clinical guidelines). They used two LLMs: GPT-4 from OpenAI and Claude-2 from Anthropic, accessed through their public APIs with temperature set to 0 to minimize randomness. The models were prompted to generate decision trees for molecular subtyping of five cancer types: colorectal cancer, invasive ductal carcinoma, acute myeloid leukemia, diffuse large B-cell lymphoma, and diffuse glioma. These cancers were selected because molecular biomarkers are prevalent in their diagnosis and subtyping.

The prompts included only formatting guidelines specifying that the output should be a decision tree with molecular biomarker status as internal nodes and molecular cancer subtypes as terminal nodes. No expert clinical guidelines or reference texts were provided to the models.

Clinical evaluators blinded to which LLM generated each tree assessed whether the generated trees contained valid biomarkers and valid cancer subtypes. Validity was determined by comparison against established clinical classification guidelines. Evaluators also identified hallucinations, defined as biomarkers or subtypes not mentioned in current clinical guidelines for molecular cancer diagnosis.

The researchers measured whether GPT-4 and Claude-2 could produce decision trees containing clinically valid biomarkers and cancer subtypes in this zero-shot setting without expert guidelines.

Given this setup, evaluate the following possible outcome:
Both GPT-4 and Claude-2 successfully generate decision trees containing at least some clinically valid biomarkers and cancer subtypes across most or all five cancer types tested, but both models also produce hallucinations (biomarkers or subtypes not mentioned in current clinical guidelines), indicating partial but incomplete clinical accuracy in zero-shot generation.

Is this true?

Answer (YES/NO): YES